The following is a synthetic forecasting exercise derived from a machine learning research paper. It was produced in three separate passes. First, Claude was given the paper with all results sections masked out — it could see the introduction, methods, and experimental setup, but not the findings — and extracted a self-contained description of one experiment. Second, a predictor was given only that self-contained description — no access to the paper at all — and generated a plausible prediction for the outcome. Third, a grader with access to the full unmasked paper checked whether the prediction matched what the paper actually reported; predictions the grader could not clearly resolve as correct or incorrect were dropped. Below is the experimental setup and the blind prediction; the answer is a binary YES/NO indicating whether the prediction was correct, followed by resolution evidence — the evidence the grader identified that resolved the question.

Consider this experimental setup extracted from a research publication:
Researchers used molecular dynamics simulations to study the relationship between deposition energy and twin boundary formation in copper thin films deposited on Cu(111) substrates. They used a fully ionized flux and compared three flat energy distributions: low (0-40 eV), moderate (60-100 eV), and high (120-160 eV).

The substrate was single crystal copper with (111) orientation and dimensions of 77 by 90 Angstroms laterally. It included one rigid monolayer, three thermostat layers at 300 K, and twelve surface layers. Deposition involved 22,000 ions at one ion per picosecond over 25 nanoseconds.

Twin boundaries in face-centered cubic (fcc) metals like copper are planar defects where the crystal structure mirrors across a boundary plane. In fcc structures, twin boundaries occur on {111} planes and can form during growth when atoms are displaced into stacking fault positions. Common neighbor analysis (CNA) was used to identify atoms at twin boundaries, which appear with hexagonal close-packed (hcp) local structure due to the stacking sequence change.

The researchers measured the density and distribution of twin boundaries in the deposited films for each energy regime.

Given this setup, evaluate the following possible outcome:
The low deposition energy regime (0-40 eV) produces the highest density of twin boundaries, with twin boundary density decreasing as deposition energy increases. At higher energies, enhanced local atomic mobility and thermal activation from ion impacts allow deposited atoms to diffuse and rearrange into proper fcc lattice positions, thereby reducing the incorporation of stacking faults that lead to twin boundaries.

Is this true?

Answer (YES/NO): NO